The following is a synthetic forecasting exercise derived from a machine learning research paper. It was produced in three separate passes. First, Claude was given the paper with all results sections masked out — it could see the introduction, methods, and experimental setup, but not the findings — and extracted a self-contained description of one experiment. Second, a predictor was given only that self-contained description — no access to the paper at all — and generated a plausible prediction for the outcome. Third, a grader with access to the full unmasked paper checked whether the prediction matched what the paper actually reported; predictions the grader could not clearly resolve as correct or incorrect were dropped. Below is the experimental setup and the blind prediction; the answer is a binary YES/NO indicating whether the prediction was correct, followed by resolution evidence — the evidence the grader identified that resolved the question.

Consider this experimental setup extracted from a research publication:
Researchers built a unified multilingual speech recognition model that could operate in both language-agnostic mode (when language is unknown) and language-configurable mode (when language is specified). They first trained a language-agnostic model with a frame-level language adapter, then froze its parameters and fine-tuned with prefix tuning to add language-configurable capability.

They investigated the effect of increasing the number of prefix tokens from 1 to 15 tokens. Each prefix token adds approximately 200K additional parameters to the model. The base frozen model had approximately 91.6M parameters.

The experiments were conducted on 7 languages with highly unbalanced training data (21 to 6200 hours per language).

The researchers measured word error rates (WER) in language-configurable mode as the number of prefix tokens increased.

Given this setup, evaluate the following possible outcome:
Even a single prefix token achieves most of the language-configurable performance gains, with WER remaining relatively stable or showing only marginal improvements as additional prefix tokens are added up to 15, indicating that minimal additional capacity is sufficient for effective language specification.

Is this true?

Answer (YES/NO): NO